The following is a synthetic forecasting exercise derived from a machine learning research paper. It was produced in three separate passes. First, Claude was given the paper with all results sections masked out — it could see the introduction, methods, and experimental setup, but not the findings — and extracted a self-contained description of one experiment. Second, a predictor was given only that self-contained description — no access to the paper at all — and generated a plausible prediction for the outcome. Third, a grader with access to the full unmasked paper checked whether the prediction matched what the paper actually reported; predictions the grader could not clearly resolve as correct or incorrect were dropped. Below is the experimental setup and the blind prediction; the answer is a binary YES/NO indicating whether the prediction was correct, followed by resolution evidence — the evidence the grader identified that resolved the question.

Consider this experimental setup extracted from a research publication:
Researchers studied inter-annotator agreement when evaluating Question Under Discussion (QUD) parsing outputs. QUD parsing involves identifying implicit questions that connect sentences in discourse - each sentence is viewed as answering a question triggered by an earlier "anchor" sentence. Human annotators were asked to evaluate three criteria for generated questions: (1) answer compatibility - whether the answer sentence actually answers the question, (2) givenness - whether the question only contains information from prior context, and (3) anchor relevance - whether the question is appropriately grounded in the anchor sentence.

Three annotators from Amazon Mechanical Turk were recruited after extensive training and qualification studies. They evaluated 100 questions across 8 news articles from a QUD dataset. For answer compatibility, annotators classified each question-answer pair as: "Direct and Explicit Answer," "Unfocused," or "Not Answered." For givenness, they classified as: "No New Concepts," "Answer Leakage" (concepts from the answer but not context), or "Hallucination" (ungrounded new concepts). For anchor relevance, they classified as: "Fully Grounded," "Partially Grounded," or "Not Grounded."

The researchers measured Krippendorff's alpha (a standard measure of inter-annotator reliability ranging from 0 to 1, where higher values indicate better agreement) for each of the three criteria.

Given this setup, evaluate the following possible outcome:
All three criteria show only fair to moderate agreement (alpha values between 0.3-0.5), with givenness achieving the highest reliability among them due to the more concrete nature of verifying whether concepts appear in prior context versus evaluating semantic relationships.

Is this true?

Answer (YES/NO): NO